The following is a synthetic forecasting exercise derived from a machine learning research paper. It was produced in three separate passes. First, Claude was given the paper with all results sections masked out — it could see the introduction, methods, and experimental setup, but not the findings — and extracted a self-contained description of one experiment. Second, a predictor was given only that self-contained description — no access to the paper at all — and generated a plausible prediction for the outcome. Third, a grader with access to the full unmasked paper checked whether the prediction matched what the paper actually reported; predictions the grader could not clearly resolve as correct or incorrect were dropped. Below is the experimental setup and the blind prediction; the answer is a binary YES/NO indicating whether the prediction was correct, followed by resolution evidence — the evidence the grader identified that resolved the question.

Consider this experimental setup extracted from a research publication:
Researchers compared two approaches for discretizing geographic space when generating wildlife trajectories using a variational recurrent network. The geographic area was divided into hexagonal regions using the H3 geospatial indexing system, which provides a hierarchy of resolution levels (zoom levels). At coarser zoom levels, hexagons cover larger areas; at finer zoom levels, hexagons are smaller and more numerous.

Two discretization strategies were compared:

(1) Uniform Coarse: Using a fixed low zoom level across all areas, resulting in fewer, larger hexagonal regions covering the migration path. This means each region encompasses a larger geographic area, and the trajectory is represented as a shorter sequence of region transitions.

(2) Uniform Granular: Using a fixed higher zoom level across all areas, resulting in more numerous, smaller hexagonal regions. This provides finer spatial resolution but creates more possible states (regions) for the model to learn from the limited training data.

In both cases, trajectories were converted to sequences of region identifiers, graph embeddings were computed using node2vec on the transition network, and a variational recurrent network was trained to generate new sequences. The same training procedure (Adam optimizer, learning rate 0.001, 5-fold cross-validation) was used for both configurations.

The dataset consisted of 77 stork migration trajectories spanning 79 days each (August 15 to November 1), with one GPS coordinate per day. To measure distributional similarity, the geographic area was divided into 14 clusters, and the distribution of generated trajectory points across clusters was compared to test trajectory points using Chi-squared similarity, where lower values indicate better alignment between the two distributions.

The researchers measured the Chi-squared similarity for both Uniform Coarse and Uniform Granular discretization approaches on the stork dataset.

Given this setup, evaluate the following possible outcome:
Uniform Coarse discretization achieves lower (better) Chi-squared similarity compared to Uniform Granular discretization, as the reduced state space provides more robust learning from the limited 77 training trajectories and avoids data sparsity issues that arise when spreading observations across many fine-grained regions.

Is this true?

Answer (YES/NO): YES